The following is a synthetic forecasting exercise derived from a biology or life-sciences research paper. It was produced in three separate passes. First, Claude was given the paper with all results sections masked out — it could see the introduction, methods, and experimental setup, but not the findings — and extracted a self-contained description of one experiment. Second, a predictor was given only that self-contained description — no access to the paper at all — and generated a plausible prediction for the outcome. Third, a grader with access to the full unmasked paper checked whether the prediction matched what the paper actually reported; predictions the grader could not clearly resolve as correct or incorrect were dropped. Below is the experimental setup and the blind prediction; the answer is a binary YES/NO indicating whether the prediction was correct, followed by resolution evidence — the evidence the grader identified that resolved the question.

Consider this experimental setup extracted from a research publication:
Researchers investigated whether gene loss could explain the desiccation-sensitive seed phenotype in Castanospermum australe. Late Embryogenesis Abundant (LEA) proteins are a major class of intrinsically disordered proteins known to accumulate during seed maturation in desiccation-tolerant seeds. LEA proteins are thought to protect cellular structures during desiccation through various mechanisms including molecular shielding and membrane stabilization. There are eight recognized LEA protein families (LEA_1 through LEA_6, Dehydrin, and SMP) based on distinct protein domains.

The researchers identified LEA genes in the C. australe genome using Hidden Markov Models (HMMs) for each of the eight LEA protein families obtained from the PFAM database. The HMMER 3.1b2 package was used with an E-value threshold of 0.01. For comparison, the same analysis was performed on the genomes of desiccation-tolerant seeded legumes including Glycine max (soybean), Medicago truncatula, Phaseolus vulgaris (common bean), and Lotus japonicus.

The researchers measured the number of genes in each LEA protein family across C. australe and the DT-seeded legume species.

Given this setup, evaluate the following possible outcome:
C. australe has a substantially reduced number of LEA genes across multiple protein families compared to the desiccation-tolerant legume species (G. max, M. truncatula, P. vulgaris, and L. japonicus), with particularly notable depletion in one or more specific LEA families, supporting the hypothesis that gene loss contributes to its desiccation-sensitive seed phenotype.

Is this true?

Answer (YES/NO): NO